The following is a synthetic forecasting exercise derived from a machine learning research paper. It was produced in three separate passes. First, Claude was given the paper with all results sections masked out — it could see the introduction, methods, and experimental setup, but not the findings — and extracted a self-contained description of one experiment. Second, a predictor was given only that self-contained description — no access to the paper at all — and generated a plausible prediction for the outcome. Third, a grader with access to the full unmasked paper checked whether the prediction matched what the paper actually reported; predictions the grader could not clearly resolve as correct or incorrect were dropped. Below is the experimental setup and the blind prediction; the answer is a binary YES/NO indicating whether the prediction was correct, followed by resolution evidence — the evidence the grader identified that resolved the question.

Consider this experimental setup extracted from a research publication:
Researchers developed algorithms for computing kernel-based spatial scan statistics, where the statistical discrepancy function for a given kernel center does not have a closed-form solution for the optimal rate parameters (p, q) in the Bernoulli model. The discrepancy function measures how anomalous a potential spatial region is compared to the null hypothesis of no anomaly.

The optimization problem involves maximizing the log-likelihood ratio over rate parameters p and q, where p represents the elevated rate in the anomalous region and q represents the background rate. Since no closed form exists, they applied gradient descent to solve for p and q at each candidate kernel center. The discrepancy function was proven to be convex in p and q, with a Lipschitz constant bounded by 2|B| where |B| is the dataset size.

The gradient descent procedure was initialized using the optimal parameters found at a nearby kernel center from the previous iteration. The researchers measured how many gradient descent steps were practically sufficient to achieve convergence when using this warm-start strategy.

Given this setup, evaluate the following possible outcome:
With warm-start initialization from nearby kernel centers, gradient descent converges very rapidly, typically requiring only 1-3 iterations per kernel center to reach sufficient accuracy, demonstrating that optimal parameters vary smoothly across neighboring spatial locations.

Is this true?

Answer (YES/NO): NO